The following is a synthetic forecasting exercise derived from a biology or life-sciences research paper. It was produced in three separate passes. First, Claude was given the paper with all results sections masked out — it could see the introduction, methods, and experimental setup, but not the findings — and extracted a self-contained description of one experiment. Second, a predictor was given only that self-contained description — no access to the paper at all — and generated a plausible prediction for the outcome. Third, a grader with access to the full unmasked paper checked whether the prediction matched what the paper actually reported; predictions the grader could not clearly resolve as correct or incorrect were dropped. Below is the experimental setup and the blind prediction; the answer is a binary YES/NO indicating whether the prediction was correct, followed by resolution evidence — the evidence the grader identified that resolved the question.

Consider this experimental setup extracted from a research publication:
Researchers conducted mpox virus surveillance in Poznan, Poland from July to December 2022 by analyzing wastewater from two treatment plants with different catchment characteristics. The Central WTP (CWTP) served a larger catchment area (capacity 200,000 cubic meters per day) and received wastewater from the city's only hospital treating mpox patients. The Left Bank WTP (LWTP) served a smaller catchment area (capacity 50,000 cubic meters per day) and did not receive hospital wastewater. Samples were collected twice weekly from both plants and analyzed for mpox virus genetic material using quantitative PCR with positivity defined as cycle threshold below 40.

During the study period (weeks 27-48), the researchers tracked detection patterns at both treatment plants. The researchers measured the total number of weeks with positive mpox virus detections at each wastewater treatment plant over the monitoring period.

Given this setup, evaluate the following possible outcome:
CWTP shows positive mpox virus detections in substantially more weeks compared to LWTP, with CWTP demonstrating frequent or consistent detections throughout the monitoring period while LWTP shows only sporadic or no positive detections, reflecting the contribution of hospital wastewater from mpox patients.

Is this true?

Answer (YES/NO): NO